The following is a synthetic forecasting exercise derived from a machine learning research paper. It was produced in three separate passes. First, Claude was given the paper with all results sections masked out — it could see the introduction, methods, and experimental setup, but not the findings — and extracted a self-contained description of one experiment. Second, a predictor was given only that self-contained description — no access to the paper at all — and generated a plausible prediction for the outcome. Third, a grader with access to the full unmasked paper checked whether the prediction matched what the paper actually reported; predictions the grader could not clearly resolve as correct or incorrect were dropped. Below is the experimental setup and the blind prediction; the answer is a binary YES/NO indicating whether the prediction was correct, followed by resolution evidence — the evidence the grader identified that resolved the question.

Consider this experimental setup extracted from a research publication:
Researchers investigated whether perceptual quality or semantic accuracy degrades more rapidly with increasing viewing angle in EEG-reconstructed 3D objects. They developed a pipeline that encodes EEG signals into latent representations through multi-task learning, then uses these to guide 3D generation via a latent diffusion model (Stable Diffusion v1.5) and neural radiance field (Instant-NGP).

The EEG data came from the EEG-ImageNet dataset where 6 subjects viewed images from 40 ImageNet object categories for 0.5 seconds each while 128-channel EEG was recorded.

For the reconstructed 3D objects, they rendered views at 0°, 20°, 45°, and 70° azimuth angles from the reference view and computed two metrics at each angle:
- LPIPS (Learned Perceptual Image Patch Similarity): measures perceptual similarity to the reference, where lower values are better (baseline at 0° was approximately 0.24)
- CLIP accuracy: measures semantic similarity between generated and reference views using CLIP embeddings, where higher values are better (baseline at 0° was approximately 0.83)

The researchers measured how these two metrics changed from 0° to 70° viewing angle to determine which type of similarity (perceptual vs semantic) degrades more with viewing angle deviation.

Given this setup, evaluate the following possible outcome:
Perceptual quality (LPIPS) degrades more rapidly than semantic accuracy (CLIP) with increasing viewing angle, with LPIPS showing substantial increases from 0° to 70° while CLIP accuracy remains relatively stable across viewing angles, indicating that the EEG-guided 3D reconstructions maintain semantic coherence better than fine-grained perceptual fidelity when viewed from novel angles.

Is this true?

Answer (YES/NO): YES